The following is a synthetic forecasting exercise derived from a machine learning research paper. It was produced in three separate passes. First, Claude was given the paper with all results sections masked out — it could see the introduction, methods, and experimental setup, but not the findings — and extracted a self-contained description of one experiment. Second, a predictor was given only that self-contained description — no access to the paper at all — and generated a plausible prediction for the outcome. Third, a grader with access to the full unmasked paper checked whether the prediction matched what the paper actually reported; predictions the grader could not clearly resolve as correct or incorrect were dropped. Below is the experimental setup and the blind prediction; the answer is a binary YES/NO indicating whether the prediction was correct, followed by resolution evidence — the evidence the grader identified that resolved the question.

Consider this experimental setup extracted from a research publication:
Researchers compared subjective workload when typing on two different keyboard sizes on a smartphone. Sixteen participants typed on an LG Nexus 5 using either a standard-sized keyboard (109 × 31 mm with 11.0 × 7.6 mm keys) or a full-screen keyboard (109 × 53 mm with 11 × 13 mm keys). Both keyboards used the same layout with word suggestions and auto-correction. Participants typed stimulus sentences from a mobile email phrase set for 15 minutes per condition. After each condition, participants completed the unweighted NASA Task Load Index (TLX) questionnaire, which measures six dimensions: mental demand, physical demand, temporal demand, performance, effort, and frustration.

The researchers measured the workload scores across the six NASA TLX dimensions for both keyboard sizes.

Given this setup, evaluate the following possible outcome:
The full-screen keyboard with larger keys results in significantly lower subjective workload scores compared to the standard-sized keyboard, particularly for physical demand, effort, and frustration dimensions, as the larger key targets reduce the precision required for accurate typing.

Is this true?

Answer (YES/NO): YES